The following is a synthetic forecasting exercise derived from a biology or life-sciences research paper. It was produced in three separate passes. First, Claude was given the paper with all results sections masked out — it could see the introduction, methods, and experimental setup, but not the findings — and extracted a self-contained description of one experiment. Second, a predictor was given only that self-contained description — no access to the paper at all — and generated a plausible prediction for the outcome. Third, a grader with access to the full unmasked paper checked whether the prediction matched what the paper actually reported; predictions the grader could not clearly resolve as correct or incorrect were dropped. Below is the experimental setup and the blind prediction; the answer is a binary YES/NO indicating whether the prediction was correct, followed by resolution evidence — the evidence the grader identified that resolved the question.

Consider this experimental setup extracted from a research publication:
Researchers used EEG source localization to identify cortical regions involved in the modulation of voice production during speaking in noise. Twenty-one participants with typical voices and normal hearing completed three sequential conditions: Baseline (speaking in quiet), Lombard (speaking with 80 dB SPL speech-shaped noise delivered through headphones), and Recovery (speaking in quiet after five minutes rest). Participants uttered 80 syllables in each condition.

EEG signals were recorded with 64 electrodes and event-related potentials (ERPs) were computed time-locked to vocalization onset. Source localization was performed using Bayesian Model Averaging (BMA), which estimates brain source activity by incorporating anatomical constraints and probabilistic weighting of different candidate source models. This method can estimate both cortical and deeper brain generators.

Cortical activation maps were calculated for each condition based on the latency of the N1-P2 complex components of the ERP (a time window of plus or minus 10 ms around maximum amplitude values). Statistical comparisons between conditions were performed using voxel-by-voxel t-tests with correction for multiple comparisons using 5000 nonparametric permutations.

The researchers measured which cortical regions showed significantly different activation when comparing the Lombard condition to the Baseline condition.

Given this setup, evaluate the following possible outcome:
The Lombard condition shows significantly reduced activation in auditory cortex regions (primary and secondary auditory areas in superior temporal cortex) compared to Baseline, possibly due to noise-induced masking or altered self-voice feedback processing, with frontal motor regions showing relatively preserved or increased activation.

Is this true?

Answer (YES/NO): NO